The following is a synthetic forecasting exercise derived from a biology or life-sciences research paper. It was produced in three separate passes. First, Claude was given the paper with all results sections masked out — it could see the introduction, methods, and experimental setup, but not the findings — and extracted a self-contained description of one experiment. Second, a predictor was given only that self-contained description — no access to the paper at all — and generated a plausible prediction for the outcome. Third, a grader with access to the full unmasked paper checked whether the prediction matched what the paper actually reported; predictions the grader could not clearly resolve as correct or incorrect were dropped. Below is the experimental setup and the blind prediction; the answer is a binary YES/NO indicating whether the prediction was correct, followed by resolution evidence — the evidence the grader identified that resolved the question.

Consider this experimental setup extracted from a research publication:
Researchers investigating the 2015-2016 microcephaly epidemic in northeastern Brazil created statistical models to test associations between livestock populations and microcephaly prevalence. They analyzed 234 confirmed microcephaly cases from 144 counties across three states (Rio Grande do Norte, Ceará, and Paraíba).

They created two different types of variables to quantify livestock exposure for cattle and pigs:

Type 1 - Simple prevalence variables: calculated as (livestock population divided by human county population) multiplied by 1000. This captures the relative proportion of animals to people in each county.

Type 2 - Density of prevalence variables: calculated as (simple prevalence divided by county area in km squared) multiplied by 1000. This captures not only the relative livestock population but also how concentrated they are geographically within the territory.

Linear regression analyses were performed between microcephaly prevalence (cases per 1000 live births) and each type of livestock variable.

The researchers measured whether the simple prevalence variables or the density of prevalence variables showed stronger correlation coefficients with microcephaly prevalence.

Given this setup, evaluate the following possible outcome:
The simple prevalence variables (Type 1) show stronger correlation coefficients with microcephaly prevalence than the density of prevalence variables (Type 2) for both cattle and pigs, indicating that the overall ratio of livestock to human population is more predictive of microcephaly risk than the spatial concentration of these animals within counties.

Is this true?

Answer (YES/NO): NO